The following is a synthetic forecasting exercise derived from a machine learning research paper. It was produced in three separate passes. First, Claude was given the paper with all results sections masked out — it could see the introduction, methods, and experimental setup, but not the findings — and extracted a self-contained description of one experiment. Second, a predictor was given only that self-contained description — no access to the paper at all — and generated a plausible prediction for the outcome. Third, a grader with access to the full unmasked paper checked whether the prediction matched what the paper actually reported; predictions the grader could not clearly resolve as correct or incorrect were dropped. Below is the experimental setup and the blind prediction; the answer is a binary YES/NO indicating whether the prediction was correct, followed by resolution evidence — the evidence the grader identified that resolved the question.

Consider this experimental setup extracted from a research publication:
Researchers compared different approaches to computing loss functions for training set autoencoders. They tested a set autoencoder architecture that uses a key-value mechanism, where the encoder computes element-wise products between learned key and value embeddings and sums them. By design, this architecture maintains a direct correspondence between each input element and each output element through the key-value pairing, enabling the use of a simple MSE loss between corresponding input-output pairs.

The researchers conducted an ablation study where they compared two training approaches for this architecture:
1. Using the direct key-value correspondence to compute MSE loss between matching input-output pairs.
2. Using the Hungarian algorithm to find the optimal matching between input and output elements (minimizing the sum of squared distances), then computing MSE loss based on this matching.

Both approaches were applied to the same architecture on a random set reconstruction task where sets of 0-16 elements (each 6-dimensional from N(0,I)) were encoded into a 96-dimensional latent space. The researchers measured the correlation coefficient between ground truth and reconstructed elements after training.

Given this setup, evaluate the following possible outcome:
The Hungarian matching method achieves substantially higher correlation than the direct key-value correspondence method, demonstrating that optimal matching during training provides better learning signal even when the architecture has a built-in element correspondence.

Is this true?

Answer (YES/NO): NO